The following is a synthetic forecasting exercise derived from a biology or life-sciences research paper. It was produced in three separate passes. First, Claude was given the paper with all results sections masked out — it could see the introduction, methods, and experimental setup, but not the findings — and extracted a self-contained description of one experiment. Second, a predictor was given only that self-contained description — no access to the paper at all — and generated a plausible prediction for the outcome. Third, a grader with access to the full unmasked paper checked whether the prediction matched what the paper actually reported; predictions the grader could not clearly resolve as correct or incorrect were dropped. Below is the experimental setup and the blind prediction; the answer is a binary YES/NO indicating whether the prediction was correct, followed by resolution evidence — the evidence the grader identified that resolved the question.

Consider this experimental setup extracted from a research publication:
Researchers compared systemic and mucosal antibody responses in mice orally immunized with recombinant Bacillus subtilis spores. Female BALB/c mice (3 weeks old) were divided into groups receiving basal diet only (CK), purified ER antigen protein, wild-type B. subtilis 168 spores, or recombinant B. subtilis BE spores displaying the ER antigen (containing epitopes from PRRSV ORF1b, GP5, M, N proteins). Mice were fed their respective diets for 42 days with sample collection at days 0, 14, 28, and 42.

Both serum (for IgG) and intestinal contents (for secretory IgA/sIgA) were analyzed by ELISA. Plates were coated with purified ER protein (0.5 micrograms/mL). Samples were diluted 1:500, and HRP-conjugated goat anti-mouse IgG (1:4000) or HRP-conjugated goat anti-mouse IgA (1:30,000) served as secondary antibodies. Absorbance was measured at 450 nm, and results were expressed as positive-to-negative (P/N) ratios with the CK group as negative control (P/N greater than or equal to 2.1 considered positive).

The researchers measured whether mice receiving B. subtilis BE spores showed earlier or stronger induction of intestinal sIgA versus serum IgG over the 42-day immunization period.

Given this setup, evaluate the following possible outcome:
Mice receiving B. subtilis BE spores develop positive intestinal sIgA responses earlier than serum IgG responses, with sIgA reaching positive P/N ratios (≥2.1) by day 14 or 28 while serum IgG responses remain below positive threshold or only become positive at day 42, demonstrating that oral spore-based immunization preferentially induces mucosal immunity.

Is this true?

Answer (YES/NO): NO